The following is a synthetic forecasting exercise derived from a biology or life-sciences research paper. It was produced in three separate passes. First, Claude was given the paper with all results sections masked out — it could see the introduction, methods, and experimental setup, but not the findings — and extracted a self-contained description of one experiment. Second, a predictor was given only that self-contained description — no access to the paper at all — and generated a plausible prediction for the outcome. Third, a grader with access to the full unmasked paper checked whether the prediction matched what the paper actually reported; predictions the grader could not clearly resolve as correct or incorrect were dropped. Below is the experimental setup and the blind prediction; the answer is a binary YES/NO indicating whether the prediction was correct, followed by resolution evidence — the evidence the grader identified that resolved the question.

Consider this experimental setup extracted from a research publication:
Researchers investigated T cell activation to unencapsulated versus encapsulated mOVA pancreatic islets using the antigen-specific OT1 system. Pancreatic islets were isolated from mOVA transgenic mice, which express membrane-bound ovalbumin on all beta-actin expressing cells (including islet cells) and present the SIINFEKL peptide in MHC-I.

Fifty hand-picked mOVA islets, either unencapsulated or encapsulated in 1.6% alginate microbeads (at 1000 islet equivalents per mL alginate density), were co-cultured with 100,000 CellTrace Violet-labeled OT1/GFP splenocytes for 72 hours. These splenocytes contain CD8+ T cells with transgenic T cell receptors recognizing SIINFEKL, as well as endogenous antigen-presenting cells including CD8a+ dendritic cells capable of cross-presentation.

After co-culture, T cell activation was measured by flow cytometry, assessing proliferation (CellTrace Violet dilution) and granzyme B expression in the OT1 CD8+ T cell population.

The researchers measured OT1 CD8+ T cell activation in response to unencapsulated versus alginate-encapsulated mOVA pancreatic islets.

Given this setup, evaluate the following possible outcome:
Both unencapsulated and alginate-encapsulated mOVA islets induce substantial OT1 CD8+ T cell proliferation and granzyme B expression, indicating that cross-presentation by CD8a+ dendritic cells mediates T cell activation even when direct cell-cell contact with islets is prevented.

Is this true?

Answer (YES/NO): YES